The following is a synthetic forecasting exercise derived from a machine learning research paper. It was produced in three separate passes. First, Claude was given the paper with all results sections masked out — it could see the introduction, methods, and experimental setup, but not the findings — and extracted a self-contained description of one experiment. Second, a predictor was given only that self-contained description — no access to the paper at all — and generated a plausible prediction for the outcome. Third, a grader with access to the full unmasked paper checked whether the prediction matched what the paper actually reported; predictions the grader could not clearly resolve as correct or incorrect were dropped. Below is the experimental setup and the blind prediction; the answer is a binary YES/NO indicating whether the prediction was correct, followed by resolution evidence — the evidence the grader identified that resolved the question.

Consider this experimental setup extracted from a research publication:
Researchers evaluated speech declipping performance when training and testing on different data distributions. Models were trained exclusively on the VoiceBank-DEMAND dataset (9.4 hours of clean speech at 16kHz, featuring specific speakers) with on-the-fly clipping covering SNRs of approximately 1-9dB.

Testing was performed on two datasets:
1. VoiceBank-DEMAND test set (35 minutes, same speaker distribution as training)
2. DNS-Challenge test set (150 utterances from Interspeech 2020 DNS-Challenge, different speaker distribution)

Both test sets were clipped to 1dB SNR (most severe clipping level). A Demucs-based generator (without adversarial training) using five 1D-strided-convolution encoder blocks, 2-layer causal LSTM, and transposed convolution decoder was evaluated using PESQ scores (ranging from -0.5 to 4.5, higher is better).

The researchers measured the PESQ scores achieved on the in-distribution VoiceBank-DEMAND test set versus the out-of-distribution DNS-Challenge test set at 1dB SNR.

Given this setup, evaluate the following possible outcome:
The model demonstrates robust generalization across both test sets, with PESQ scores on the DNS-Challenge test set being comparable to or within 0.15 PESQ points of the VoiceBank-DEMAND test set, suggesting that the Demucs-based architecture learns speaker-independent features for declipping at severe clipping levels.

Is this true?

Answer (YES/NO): NO